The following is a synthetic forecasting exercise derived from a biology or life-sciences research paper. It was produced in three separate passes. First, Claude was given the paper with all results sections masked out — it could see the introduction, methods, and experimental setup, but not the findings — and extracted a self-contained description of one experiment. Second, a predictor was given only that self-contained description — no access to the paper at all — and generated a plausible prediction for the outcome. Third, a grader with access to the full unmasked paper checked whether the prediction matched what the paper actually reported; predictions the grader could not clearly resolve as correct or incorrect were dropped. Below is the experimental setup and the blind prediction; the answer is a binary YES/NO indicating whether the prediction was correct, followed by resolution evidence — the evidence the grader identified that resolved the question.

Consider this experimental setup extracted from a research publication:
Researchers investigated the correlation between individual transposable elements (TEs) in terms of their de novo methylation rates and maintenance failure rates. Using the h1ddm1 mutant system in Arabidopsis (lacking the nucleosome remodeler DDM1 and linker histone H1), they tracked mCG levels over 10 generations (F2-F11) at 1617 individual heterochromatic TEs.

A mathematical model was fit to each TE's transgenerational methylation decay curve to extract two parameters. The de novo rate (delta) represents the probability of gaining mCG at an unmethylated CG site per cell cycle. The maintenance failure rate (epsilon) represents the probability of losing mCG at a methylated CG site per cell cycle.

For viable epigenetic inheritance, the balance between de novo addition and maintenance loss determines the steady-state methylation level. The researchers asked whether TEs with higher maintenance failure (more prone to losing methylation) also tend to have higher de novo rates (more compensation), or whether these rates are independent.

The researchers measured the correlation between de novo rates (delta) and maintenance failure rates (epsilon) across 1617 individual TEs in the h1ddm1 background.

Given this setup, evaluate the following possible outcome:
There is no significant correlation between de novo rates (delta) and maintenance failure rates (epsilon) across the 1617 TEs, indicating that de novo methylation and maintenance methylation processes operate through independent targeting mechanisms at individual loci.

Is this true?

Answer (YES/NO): NO